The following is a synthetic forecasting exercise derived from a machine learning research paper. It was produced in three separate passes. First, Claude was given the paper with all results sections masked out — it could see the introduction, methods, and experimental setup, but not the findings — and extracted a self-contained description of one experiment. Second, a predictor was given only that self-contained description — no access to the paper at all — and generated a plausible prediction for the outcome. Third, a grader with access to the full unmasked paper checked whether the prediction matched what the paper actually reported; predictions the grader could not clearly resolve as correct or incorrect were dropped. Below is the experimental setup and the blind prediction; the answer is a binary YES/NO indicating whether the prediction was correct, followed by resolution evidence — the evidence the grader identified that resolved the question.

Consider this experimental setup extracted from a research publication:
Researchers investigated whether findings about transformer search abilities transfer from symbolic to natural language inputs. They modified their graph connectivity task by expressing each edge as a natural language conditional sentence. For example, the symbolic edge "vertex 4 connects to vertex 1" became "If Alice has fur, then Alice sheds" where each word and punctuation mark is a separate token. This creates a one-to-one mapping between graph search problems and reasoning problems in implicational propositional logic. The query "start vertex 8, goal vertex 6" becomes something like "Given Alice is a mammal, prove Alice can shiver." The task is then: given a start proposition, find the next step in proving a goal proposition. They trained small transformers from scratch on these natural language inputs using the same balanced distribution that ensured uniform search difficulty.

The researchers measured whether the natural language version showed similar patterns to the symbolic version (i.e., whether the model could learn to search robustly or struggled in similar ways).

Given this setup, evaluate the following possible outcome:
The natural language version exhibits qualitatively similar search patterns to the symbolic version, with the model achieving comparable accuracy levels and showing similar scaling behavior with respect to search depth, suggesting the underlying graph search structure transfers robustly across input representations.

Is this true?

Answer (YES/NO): YES